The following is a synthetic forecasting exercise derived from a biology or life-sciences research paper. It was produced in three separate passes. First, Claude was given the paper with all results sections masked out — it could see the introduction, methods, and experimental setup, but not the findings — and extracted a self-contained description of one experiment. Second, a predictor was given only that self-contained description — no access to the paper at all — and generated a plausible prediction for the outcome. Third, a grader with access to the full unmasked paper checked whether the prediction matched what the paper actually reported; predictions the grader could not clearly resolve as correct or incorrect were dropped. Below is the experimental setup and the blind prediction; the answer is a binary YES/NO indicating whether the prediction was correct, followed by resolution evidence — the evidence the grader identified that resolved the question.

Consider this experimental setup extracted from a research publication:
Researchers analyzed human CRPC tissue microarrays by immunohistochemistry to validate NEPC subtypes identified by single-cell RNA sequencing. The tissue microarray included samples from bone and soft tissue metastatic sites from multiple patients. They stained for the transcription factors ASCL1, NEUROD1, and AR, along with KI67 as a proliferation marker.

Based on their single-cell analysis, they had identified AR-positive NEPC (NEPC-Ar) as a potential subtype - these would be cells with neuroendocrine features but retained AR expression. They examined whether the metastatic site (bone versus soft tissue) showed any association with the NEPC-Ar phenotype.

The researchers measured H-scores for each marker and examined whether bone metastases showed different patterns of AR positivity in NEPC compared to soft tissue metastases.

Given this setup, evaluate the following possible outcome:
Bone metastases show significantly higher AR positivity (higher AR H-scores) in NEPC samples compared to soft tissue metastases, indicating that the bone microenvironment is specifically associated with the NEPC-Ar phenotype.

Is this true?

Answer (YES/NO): NO